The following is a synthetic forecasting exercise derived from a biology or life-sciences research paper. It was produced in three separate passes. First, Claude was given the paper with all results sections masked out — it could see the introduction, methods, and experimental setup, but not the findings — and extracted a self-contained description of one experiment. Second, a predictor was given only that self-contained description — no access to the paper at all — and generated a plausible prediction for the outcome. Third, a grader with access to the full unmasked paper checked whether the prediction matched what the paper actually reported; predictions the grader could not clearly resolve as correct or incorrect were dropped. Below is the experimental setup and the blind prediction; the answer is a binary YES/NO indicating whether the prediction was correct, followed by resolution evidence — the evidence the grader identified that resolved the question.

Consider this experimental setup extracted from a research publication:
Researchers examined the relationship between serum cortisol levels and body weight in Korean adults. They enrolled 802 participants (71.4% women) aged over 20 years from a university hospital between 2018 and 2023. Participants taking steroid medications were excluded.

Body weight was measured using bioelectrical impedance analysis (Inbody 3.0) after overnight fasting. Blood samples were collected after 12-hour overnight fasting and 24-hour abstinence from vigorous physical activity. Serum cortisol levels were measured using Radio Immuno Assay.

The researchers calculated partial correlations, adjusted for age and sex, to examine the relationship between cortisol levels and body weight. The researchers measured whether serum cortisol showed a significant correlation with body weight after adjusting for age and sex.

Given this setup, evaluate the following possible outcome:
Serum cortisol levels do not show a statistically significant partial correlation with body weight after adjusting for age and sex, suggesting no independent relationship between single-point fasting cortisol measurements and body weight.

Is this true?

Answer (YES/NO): NO